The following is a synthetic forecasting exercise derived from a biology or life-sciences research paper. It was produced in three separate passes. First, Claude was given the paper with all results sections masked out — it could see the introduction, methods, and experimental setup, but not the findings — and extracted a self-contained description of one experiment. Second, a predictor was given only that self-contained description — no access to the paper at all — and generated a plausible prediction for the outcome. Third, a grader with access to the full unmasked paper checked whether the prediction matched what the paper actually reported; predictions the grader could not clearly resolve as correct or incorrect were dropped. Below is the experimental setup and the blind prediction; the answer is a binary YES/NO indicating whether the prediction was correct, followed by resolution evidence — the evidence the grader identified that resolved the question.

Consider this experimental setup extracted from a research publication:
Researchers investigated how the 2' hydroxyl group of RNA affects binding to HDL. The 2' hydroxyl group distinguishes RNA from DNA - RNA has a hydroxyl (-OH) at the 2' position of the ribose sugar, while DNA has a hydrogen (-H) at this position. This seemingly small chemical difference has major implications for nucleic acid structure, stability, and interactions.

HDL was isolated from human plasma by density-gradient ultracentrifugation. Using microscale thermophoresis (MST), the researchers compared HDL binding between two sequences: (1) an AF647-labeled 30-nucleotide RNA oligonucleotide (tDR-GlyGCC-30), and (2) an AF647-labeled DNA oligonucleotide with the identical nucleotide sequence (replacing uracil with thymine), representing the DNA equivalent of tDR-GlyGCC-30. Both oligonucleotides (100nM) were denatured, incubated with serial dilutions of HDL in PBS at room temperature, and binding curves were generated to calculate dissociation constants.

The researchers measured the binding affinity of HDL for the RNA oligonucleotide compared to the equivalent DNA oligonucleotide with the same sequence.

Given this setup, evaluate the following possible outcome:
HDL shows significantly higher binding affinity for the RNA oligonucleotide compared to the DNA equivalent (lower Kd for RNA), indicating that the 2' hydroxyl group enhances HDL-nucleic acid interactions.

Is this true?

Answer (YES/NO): YES